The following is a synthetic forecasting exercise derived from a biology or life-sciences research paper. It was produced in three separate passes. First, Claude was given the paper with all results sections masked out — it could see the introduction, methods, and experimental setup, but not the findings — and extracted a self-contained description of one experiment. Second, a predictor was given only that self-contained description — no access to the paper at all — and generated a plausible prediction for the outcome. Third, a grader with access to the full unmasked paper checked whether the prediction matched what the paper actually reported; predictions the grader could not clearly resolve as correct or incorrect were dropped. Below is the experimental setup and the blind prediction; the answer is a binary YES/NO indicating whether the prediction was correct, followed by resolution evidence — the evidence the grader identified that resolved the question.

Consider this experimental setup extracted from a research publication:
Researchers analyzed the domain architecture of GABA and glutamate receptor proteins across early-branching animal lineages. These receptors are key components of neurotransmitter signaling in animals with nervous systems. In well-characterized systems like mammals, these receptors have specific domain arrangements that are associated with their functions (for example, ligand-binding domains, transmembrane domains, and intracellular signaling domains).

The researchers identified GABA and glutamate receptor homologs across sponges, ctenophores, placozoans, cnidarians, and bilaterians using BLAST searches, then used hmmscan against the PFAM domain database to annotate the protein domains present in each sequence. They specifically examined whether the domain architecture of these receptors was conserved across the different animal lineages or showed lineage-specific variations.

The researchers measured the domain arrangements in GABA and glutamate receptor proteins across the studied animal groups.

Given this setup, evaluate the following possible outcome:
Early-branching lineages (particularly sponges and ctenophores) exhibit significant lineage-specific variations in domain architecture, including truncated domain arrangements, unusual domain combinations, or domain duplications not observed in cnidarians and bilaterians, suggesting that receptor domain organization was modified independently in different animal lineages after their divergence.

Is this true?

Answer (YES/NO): NO